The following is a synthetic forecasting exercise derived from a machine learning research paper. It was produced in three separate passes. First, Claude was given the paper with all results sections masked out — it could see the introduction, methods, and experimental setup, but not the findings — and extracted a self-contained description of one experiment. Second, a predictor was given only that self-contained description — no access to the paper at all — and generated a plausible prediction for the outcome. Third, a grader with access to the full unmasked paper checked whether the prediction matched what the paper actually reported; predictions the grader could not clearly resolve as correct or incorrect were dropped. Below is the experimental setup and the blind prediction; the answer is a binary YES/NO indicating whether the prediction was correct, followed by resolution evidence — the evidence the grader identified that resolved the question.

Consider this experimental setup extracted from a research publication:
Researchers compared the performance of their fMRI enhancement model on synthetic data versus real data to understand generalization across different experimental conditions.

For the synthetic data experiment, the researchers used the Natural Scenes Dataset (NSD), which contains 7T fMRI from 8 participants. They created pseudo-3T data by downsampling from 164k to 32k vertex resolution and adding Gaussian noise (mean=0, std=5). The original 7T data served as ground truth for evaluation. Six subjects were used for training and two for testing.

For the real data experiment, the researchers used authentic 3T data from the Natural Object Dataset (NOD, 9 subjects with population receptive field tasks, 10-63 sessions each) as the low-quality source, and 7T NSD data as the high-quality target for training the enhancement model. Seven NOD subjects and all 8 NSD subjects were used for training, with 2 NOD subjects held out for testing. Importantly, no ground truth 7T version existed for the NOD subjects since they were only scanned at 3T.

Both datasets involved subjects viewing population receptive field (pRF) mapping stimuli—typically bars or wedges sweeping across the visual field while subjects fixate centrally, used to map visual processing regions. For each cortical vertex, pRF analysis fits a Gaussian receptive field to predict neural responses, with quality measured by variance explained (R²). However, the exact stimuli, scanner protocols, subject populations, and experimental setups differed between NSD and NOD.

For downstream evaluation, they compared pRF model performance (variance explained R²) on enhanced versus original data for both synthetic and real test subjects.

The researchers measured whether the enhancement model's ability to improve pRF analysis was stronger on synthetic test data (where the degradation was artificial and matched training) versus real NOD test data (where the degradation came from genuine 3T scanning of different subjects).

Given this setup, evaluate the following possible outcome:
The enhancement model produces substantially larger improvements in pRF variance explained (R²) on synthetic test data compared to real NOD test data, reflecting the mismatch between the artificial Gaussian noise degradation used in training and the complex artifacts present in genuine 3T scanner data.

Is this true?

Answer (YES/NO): NO